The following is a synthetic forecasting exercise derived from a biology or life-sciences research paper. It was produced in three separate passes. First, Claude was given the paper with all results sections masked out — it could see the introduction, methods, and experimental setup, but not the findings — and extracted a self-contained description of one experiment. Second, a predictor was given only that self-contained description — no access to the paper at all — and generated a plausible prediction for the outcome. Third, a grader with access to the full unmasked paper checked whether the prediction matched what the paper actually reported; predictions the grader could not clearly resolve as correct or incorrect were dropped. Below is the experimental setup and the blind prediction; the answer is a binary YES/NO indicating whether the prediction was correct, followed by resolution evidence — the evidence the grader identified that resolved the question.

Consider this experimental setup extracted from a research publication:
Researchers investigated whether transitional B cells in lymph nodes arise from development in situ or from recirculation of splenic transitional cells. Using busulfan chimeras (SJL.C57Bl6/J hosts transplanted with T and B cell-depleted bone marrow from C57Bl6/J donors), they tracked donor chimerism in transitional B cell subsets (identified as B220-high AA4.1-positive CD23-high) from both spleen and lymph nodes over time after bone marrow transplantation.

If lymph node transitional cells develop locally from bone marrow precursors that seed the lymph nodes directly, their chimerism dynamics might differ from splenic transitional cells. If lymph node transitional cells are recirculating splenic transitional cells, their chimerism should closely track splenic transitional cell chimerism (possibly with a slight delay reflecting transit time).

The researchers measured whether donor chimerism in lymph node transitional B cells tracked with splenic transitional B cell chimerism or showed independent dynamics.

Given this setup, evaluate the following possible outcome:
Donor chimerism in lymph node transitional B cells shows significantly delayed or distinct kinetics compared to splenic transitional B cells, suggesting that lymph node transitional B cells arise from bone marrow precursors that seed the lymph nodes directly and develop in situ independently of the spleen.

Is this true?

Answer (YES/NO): NO